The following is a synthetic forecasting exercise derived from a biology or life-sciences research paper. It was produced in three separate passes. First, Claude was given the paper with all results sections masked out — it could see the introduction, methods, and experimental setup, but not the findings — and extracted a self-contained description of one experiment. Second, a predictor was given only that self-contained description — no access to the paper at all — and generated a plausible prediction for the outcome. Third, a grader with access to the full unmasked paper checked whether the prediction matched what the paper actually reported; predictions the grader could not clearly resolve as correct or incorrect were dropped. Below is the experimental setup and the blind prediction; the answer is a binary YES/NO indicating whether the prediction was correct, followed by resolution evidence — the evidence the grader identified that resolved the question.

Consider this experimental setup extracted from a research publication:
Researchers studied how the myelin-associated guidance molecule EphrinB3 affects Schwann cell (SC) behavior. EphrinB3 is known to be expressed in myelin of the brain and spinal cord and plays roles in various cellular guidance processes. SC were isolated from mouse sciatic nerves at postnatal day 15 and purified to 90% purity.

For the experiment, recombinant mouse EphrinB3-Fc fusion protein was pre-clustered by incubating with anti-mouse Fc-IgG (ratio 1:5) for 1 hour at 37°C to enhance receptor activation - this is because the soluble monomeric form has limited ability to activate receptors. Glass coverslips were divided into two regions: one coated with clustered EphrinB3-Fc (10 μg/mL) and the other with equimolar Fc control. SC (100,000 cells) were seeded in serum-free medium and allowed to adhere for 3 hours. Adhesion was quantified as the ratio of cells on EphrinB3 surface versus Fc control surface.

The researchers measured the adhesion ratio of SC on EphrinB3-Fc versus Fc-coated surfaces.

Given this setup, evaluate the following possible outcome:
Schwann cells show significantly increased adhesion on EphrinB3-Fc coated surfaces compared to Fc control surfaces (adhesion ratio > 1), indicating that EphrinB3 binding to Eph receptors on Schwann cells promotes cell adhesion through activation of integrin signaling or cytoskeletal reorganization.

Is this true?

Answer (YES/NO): NO